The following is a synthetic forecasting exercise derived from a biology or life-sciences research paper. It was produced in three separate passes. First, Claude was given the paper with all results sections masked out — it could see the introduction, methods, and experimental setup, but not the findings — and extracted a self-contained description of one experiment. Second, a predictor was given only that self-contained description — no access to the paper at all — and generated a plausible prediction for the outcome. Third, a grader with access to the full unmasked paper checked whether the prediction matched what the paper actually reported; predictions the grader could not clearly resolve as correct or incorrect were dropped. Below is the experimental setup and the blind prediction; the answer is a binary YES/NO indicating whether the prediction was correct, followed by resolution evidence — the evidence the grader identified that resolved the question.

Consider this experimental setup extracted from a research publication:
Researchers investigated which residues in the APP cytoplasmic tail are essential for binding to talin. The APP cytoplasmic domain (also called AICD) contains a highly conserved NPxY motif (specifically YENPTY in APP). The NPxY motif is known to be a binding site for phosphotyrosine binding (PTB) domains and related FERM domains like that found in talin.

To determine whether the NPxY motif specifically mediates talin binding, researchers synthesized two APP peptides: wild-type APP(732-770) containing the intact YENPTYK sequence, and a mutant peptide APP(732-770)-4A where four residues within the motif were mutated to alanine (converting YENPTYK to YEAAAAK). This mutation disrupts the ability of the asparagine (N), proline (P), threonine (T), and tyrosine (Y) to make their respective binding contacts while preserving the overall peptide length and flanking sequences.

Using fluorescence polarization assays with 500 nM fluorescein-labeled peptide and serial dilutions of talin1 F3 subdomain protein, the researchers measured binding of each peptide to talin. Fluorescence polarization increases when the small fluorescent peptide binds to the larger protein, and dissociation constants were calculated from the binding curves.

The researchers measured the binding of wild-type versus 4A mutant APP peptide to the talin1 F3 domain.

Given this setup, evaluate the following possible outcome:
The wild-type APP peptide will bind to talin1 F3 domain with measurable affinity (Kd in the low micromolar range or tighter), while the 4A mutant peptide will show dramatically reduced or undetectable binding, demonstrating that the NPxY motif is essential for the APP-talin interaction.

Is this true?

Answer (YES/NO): NO